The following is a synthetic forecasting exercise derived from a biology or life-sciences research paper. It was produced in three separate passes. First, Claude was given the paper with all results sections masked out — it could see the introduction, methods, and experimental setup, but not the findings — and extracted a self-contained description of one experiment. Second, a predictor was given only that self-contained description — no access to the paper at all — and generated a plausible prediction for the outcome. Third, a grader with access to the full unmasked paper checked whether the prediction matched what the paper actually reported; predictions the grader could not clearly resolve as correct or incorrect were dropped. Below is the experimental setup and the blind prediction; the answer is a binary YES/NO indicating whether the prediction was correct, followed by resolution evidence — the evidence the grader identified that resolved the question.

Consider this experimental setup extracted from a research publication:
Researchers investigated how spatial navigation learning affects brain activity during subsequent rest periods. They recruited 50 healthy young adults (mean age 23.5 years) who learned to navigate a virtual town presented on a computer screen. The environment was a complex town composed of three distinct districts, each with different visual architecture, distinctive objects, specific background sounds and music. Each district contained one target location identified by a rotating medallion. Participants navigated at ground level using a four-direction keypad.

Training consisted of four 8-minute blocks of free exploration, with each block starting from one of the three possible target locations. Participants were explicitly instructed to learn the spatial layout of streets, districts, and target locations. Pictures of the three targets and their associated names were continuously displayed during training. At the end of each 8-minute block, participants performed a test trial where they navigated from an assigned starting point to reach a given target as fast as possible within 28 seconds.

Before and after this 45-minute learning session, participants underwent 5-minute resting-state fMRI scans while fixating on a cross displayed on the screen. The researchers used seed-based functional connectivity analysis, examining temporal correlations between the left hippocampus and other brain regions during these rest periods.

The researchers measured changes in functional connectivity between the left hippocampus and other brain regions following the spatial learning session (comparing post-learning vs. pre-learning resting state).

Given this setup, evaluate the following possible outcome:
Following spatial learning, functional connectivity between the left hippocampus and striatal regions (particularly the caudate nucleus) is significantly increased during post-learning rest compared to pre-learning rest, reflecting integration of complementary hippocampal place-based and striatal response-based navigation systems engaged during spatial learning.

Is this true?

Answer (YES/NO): NO